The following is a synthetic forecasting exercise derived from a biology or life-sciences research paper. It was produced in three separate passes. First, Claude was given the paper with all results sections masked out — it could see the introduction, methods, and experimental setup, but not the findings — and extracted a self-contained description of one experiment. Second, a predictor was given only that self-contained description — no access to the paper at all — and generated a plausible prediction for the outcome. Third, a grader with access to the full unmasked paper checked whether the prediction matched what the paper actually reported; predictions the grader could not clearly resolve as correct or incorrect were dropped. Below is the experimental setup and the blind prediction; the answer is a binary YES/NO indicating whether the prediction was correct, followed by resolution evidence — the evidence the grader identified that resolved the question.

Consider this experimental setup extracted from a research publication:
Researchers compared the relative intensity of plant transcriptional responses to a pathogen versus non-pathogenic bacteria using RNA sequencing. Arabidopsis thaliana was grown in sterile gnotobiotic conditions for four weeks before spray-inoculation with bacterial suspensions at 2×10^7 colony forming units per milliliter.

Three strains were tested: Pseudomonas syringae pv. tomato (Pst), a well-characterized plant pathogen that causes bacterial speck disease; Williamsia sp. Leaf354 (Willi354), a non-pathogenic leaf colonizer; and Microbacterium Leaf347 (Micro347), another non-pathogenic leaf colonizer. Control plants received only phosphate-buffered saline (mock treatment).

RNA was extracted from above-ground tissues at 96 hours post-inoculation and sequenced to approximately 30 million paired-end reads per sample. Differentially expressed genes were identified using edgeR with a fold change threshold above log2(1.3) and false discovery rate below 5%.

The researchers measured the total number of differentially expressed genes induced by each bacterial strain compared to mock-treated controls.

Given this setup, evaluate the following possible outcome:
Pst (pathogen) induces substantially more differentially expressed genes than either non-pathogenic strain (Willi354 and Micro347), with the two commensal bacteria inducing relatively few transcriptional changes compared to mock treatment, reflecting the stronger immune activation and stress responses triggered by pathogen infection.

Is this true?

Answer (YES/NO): YES